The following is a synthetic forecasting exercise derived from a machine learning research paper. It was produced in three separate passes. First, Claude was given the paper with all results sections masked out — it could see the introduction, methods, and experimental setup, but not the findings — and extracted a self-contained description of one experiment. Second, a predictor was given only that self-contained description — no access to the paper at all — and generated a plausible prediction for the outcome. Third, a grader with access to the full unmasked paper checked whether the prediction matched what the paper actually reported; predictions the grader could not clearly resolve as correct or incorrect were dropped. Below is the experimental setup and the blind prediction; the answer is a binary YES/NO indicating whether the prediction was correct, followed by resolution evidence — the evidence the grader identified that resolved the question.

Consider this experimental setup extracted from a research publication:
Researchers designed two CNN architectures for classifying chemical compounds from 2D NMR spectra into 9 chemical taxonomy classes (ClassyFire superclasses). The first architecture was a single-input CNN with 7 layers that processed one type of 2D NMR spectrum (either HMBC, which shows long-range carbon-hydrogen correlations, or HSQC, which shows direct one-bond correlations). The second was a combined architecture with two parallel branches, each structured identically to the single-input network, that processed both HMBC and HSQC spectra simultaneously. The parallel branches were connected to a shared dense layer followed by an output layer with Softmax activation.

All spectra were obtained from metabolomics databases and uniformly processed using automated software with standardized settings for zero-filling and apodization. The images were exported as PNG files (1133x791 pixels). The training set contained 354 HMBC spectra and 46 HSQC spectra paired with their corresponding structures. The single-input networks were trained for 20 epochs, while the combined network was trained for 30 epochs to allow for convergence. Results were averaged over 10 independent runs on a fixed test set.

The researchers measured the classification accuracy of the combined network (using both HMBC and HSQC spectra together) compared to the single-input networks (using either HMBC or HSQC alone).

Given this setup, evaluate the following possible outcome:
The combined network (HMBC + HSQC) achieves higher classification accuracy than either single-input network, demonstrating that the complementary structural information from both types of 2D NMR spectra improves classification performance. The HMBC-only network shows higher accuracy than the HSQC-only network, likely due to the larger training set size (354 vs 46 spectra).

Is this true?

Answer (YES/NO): NO